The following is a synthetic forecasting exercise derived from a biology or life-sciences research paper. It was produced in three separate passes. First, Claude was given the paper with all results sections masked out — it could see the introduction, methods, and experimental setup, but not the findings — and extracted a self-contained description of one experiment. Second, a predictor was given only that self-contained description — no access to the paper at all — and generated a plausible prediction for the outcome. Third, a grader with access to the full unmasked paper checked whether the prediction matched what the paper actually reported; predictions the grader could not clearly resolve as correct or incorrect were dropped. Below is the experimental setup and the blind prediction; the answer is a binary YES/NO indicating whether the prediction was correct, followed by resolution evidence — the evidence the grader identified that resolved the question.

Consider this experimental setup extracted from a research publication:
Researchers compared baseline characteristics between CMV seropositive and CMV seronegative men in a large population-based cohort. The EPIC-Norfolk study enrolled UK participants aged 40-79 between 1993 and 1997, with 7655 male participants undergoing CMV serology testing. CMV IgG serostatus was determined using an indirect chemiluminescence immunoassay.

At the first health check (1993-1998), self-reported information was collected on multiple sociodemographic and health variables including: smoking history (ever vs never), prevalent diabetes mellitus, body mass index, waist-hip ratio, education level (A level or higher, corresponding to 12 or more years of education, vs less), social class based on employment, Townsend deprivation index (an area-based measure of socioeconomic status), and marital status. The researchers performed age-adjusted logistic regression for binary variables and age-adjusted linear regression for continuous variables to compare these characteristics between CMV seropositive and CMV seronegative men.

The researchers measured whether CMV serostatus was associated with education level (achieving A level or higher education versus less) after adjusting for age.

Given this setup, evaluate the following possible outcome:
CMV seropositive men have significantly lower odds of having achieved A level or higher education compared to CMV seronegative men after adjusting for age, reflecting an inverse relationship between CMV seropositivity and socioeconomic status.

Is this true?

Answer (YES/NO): YES